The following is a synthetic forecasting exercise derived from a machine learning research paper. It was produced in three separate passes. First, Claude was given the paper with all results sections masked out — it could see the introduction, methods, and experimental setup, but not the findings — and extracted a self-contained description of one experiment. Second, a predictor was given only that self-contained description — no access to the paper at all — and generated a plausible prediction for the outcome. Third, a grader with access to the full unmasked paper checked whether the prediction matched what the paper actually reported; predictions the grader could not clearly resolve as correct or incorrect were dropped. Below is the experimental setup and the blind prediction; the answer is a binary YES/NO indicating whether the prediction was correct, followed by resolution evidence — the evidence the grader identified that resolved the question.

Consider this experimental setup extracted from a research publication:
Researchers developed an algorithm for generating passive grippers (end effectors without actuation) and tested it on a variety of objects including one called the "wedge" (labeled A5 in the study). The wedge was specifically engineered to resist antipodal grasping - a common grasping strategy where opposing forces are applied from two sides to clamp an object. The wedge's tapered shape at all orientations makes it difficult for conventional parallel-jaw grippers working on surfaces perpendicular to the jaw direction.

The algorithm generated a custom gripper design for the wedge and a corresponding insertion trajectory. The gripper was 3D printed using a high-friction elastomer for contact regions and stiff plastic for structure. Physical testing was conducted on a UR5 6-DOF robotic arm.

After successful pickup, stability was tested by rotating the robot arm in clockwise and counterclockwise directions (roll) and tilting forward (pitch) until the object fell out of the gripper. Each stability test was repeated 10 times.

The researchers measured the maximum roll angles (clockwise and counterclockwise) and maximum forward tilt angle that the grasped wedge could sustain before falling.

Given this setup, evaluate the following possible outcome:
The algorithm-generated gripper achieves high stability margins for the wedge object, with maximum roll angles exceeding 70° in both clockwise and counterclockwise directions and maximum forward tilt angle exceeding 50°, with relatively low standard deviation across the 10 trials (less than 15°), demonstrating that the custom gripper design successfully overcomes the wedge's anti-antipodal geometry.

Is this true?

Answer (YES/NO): NO